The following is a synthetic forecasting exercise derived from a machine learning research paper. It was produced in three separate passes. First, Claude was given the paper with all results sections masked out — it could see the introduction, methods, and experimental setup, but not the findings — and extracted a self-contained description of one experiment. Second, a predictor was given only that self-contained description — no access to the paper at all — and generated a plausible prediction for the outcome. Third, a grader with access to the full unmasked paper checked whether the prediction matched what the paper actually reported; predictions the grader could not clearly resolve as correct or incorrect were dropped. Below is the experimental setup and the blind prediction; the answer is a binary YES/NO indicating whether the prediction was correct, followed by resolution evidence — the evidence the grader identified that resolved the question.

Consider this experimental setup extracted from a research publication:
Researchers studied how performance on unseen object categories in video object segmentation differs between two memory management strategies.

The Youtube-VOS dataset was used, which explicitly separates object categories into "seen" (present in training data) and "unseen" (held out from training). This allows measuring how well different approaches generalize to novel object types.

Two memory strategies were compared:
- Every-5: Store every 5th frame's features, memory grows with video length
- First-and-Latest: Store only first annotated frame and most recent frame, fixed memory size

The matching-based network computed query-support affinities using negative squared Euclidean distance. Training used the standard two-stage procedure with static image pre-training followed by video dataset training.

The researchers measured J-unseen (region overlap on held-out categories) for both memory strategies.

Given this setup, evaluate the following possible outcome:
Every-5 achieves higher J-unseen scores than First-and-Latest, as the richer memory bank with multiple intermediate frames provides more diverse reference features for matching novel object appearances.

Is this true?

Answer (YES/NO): YES